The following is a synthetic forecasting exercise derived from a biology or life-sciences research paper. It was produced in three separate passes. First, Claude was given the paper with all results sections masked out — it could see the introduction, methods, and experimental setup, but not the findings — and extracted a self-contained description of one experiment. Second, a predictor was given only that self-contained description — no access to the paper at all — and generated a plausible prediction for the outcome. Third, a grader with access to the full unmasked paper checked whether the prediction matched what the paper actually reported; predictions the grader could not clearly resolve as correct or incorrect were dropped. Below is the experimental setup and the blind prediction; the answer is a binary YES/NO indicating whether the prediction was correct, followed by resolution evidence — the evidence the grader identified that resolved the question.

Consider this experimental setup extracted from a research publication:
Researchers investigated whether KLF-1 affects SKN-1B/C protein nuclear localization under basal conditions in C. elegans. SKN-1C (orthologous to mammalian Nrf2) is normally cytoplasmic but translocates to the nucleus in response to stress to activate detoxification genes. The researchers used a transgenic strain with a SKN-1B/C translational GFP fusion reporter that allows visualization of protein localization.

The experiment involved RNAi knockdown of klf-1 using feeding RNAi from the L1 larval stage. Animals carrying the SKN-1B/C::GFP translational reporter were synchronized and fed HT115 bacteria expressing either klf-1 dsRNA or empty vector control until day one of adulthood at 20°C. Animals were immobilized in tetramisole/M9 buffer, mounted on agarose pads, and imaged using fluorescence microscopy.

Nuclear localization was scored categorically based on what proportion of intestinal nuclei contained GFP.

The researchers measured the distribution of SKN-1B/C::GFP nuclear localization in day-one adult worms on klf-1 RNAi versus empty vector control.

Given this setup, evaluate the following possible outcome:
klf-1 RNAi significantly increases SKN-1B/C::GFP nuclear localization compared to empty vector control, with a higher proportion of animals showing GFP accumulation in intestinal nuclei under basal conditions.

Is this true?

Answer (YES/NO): NO